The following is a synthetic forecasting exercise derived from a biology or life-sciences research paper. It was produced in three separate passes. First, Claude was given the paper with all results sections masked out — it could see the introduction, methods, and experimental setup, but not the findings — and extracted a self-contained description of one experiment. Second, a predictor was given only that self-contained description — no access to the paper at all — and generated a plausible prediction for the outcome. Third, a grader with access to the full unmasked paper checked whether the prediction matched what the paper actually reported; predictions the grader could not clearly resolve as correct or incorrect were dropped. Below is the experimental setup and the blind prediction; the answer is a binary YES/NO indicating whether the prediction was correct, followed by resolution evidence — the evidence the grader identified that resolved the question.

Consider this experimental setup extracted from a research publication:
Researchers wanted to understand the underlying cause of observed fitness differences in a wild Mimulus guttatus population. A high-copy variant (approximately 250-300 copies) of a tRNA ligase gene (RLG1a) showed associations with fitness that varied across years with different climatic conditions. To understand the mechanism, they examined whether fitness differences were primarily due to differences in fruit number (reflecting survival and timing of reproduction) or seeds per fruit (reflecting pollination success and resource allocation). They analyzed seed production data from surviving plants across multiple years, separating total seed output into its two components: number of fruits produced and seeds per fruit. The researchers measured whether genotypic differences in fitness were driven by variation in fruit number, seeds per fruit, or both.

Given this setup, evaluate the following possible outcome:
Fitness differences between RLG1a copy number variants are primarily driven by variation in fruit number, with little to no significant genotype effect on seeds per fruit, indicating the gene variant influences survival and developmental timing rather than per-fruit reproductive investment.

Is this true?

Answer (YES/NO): YES